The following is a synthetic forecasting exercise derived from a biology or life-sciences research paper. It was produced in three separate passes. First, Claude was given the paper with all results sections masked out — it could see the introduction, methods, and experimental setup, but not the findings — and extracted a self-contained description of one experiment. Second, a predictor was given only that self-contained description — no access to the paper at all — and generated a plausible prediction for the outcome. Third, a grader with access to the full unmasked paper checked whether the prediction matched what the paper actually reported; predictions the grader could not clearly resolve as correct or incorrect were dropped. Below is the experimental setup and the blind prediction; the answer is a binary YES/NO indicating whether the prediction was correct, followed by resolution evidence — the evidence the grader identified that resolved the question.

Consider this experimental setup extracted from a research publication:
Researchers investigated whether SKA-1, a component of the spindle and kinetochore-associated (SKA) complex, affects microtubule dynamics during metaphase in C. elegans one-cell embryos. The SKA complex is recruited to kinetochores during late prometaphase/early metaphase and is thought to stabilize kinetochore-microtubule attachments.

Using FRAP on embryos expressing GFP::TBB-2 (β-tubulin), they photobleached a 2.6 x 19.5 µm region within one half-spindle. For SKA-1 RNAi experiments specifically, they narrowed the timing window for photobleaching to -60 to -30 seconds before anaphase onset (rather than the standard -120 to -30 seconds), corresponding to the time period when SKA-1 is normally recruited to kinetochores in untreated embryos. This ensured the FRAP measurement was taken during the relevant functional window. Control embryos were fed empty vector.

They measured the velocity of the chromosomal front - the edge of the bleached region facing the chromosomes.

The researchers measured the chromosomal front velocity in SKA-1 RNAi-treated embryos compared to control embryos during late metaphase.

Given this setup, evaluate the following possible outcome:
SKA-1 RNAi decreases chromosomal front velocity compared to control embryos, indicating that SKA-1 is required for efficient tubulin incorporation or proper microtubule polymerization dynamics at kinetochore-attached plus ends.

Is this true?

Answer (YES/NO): NO